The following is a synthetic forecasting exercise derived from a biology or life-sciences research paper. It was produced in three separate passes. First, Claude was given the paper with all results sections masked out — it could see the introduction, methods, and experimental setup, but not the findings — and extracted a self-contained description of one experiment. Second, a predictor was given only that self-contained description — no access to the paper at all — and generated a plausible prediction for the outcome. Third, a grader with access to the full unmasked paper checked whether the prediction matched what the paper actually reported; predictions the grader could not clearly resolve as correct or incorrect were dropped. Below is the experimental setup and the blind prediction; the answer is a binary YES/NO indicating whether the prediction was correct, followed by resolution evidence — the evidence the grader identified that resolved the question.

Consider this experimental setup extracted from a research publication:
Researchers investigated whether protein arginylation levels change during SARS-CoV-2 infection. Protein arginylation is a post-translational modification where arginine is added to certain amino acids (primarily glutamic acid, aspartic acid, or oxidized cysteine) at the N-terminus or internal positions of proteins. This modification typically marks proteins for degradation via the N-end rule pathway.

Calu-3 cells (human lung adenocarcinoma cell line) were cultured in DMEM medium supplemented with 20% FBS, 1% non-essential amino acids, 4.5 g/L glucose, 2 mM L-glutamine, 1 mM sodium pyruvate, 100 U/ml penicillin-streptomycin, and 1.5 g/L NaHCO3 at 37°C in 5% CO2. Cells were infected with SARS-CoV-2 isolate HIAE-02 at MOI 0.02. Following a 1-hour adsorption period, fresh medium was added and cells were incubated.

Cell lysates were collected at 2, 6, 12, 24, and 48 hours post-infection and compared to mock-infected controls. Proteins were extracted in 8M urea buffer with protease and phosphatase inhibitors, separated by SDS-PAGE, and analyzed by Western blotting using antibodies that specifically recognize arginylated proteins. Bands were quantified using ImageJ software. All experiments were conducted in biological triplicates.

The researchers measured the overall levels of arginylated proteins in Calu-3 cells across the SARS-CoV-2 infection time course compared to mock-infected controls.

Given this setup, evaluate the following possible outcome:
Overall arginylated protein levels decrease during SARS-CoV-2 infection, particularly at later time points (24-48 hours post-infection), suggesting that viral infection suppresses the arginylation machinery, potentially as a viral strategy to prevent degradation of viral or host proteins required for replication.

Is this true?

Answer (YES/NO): NO